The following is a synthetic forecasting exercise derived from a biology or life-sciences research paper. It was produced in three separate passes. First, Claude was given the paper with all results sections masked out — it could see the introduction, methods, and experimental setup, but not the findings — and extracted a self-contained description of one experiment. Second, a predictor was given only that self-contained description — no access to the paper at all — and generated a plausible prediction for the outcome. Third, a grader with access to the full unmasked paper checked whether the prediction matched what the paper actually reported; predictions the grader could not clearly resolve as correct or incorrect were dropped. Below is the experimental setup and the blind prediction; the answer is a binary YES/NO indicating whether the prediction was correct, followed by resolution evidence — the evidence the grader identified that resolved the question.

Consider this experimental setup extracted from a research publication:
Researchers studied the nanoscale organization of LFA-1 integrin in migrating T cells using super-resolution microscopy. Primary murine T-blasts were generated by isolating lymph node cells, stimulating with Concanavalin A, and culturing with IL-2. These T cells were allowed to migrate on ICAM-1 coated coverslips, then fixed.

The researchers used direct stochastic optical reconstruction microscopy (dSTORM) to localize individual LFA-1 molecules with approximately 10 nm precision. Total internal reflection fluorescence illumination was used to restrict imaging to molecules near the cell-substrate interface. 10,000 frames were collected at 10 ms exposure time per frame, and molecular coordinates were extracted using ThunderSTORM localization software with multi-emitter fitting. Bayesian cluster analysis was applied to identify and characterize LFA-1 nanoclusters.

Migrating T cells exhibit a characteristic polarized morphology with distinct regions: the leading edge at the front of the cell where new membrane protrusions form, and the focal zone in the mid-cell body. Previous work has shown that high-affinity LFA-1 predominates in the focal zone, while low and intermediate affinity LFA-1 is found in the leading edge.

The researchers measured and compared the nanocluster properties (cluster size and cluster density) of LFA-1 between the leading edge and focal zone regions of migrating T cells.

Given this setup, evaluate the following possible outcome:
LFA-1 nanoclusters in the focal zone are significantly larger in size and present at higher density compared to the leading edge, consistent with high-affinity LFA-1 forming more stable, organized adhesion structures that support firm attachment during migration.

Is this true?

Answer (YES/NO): NO